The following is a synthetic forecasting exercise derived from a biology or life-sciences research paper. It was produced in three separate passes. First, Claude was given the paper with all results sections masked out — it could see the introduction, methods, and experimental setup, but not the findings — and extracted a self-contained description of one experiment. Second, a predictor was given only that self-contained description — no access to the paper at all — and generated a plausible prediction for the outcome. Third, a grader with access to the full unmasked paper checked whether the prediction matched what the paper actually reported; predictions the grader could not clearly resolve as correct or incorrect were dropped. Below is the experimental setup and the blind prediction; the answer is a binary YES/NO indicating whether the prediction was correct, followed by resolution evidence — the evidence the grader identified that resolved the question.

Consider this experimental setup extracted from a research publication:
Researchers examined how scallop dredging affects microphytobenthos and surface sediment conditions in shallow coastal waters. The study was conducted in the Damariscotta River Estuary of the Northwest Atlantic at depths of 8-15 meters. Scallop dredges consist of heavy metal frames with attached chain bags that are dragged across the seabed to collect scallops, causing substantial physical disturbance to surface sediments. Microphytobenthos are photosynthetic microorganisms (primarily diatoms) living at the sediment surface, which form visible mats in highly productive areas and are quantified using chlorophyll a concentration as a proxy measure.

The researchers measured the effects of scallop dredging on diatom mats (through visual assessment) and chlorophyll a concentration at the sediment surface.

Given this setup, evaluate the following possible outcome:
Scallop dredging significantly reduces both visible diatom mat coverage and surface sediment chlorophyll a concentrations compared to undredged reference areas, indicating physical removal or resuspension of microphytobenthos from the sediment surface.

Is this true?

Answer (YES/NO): YES